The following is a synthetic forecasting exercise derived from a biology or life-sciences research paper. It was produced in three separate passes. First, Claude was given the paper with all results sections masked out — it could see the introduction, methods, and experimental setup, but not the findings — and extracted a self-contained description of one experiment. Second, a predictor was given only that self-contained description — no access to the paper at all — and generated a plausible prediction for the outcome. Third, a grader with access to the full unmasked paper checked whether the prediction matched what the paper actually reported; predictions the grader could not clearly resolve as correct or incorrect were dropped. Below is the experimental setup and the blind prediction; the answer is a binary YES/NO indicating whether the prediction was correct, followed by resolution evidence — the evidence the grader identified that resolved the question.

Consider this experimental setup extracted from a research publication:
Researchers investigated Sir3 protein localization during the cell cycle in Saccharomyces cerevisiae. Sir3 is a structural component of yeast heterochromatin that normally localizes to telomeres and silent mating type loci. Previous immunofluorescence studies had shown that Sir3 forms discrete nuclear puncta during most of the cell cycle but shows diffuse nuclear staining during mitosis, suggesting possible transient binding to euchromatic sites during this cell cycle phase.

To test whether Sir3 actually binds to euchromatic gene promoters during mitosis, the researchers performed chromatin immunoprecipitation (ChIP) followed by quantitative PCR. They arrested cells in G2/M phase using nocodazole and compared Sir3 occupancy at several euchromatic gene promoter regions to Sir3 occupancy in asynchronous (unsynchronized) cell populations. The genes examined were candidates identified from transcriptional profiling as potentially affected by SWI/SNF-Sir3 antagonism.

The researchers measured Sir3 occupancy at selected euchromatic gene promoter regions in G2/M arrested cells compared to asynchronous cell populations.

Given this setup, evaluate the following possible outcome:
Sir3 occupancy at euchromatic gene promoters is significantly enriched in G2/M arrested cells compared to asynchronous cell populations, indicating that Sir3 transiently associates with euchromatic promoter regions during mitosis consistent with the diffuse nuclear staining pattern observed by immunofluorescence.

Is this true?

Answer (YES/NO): NO